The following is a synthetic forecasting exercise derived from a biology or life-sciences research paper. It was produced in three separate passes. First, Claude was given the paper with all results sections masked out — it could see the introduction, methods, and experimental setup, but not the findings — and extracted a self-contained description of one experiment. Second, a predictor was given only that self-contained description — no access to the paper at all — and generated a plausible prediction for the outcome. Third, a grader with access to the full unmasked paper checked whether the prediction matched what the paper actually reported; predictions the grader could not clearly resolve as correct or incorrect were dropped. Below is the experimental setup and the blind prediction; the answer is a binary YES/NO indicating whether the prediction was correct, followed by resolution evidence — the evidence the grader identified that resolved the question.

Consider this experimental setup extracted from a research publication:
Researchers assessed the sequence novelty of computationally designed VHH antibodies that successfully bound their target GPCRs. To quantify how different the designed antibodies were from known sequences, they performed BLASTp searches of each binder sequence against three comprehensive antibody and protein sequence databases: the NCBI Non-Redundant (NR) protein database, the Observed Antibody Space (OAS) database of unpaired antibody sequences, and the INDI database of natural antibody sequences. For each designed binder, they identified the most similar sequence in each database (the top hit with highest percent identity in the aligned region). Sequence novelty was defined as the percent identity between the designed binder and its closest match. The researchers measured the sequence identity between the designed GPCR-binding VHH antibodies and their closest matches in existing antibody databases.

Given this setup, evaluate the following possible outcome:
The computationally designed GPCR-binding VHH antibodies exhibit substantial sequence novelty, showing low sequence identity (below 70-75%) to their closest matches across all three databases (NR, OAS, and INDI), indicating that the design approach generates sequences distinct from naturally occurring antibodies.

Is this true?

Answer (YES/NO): NO